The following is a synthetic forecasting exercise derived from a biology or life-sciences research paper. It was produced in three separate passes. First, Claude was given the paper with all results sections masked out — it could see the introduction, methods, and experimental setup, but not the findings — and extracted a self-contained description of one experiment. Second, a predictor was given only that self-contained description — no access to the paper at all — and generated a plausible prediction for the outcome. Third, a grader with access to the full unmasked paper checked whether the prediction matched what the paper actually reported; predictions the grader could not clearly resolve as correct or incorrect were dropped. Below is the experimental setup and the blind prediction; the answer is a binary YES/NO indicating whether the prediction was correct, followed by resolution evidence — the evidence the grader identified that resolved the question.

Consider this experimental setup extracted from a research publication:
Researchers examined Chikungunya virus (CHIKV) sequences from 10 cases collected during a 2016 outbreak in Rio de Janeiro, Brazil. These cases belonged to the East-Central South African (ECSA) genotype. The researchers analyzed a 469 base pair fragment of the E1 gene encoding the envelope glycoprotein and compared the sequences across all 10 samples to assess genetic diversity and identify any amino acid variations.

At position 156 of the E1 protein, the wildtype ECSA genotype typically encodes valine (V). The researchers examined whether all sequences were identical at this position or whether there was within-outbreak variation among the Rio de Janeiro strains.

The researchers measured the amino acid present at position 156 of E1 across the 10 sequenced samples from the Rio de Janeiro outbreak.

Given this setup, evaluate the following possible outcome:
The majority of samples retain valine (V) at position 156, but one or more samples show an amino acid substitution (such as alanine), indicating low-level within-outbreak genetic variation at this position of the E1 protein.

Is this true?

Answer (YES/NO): YES